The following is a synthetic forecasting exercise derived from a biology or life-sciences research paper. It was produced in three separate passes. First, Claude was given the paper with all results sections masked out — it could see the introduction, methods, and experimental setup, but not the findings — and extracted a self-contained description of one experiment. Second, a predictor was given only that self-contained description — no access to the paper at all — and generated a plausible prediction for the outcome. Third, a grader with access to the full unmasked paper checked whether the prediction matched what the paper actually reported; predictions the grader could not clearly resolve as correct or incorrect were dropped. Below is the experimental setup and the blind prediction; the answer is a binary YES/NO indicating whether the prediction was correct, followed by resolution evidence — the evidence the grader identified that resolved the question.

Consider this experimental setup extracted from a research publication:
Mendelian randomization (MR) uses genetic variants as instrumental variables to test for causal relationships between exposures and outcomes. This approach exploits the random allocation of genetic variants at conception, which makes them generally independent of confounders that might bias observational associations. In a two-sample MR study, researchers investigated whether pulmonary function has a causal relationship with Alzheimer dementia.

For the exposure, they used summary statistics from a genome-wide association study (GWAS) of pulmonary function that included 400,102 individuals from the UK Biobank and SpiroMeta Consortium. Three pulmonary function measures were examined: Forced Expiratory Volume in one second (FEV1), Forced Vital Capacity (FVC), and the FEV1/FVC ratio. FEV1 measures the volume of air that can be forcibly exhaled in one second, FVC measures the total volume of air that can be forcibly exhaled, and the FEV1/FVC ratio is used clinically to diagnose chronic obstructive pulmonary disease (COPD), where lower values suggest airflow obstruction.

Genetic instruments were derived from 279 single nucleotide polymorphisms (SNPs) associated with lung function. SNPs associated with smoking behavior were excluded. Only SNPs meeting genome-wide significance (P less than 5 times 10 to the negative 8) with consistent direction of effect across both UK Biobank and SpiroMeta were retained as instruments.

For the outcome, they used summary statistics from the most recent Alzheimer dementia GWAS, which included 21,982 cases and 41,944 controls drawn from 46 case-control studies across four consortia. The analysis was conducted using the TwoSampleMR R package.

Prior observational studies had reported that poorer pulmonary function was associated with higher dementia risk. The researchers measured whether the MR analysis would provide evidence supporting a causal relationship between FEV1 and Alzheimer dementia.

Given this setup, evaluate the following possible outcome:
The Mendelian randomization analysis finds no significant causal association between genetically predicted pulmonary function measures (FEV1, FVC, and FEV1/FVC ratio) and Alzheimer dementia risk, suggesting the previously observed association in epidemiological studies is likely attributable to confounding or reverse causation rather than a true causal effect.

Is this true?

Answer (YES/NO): NO